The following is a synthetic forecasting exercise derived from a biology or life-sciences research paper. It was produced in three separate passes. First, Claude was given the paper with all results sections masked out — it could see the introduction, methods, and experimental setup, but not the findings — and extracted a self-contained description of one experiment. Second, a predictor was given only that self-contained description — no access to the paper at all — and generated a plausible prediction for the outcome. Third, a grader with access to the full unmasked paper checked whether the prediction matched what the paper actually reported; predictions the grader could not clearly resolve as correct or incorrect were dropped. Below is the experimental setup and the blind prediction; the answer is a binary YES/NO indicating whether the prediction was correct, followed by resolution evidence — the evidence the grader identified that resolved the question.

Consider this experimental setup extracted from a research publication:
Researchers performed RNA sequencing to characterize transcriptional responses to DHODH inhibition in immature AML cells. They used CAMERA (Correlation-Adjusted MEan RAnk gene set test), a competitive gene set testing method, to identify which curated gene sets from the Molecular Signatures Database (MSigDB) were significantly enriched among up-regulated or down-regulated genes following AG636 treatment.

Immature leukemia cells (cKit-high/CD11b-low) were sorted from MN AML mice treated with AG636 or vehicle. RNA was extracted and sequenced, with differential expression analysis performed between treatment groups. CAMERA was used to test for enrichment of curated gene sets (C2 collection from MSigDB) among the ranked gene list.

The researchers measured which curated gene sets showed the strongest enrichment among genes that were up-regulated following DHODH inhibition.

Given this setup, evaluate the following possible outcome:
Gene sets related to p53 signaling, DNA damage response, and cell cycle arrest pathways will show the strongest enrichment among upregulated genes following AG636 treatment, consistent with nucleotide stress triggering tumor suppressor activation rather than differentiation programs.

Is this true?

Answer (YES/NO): NO